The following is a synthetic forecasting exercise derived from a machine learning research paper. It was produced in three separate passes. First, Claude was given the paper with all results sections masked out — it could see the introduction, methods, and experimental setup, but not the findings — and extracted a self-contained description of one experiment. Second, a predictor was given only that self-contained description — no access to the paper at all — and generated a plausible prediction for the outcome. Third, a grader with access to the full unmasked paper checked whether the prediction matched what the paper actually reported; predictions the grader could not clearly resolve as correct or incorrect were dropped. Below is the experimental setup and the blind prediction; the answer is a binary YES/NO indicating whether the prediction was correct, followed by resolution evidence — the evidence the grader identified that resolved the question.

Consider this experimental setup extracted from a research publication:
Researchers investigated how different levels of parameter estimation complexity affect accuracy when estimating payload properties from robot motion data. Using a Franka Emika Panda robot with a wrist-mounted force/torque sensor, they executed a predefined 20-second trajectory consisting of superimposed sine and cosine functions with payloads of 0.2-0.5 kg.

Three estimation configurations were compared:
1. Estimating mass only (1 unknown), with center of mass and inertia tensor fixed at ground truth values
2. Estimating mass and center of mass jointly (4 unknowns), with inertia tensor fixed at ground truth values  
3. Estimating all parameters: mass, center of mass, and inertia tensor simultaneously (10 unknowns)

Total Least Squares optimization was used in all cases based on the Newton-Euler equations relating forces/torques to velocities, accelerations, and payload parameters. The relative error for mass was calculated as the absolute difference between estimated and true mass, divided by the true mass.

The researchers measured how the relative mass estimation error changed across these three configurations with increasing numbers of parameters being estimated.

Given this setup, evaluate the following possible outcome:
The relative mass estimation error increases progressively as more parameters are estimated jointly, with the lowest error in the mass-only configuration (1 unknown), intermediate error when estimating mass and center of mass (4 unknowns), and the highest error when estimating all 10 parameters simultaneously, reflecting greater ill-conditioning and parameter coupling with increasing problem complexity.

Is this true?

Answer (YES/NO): NO